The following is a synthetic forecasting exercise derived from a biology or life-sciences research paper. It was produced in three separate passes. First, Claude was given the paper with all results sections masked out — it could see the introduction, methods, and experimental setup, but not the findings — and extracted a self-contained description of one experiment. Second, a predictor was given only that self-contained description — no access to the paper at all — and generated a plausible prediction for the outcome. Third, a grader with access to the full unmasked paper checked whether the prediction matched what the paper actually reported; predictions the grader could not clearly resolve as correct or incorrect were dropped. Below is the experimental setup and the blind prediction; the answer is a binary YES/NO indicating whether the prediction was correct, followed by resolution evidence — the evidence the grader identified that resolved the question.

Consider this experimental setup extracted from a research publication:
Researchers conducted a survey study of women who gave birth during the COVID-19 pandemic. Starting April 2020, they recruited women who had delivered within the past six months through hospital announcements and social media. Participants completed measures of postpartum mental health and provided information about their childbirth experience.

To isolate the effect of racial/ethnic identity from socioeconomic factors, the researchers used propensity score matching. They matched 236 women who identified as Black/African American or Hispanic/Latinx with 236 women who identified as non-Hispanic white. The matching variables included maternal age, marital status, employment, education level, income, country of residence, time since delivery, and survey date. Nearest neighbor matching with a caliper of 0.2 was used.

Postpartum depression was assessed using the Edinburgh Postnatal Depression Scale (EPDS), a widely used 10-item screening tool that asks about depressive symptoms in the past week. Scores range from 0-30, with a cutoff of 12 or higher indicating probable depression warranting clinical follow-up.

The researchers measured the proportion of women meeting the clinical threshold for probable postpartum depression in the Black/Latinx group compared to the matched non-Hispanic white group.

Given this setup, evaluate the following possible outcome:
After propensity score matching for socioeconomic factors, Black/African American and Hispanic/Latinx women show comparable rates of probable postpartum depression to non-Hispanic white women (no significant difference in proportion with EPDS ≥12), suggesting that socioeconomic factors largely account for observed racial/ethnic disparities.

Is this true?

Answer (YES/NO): NO